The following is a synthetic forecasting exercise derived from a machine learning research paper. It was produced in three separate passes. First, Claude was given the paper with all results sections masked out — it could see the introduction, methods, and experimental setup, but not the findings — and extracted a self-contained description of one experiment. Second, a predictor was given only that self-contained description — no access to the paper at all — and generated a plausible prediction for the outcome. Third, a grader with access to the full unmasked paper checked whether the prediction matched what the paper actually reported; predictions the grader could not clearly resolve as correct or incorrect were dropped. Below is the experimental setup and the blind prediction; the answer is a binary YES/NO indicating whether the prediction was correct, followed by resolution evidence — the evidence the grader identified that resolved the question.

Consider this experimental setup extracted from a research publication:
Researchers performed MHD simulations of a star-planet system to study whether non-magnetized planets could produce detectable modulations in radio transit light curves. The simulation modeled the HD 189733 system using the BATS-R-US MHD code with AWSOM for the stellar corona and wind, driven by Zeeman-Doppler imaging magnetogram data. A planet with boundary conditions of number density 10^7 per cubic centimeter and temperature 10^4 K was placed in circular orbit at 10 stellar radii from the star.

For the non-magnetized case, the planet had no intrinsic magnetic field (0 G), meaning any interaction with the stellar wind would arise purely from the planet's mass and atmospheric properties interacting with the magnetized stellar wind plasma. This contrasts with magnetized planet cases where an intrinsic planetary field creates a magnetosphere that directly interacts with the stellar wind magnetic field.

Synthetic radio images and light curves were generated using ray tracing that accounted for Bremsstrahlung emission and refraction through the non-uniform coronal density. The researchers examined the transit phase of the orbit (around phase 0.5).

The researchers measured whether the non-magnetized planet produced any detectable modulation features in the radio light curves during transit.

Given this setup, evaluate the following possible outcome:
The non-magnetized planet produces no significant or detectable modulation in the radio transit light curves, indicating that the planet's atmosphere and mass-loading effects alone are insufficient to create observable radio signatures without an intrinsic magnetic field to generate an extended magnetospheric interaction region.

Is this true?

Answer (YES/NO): NO